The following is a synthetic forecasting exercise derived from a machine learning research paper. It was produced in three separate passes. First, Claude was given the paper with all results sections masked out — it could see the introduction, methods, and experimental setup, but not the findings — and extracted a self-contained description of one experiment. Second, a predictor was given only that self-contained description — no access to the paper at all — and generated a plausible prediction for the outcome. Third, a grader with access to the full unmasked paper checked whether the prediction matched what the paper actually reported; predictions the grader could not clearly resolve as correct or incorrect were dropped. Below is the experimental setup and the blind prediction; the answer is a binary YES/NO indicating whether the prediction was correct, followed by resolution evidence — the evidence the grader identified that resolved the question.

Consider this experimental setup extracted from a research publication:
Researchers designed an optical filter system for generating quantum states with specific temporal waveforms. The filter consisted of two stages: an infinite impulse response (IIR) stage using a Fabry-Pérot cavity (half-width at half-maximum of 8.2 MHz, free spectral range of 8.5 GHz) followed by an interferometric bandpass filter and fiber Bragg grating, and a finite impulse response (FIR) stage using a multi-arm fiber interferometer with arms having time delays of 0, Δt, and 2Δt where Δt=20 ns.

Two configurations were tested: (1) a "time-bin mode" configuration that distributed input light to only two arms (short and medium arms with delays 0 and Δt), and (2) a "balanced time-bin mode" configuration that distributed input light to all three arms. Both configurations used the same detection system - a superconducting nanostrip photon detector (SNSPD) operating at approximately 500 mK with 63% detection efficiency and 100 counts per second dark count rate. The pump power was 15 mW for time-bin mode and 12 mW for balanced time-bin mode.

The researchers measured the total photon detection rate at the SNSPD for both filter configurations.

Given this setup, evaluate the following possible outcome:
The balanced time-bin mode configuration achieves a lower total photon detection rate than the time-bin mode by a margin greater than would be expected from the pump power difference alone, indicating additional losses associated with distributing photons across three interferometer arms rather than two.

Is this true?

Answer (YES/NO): YES